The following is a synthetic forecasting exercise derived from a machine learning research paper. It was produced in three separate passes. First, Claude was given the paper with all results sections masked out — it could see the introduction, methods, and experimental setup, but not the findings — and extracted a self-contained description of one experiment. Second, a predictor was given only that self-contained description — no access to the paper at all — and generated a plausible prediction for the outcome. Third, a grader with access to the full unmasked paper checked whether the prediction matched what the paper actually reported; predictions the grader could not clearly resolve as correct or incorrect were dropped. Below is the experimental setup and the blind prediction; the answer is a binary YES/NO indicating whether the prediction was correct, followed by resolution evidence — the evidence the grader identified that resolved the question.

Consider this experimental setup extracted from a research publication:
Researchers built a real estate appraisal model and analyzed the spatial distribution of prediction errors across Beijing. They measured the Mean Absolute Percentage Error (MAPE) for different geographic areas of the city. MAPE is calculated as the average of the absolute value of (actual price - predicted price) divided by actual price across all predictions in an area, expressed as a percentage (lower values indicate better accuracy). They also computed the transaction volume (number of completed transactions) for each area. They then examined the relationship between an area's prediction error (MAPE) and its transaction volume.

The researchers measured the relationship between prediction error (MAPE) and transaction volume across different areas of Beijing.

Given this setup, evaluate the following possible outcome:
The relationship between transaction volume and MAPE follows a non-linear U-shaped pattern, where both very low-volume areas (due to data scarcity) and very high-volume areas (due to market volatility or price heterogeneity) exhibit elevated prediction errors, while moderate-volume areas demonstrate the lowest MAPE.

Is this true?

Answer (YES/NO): NO